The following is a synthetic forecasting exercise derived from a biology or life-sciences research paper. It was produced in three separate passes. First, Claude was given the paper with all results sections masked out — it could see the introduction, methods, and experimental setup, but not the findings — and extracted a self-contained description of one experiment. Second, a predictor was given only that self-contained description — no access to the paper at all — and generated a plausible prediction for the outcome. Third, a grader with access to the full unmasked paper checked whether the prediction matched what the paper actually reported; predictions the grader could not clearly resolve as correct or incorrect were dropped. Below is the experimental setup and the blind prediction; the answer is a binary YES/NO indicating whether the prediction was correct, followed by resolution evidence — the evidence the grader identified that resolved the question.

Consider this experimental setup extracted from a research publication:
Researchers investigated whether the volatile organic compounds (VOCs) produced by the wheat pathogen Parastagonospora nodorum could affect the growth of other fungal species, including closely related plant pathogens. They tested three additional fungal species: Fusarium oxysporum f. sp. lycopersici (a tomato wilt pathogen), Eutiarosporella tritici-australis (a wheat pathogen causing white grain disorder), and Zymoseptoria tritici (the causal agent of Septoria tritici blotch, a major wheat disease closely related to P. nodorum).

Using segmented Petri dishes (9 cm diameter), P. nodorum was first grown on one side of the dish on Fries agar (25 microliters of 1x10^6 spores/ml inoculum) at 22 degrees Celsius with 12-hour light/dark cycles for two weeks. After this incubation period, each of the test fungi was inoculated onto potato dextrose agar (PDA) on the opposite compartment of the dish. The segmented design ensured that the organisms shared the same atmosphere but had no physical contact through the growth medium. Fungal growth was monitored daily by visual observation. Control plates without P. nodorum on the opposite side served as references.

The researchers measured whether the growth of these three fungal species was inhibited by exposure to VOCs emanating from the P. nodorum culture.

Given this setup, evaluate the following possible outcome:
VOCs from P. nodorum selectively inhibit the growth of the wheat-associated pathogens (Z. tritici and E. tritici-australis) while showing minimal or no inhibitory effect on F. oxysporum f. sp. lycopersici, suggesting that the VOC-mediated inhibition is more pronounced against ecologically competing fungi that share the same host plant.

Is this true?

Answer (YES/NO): NO